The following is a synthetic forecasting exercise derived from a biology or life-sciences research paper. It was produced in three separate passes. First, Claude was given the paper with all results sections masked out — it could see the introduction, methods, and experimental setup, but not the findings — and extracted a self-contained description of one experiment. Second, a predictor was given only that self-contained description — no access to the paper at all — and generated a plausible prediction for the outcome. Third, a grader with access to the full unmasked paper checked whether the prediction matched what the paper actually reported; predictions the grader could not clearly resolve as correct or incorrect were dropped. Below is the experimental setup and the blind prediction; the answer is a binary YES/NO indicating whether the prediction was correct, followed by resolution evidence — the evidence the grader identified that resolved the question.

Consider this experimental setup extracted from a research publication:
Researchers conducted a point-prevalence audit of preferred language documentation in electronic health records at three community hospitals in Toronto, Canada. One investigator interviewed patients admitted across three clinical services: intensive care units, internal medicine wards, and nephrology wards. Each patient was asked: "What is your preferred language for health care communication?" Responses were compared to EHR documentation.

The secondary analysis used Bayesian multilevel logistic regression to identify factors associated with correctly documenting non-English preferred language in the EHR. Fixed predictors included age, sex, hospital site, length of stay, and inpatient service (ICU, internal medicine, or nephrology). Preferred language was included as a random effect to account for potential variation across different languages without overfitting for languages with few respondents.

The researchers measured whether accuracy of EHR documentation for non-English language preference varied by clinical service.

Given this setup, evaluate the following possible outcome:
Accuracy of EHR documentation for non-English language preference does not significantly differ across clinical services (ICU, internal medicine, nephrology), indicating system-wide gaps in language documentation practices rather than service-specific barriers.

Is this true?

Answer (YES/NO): NO